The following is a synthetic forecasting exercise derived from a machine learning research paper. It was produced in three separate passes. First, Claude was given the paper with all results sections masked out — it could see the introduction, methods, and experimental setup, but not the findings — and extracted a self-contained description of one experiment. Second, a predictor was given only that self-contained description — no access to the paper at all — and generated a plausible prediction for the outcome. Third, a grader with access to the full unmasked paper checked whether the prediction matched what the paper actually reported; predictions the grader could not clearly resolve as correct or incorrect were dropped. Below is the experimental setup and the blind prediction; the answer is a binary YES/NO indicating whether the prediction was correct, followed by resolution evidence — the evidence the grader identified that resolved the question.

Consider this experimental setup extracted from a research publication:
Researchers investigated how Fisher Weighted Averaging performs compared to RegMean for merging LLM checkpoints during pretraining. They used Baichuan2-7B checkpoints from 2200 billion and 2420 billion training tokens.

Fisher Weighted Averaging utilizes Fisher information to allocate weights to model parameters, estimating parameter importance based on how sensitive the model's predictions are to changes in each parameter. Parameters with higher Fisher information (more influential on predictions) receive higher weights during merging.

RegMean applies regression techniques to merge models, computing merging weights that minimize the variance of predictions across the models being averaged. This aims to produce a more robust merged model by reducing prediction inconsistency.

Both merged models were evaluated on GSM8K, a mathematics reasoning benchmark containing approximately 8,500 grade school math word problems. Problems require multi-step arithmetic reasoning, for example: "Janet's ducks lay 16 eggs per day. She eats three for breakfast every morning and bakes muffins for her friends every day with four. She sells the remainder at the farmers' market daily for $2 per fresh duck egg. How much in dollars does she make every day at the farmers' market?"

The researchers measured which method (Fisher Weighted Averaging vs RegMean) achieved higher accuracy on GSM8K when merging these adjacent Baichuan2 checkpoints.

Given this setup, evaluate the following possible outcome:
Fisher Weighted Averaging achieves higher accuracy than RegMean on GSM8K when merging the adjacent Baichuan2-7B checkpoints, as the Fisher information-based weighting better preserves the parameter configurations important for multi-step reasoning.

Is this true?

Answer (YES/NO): NO